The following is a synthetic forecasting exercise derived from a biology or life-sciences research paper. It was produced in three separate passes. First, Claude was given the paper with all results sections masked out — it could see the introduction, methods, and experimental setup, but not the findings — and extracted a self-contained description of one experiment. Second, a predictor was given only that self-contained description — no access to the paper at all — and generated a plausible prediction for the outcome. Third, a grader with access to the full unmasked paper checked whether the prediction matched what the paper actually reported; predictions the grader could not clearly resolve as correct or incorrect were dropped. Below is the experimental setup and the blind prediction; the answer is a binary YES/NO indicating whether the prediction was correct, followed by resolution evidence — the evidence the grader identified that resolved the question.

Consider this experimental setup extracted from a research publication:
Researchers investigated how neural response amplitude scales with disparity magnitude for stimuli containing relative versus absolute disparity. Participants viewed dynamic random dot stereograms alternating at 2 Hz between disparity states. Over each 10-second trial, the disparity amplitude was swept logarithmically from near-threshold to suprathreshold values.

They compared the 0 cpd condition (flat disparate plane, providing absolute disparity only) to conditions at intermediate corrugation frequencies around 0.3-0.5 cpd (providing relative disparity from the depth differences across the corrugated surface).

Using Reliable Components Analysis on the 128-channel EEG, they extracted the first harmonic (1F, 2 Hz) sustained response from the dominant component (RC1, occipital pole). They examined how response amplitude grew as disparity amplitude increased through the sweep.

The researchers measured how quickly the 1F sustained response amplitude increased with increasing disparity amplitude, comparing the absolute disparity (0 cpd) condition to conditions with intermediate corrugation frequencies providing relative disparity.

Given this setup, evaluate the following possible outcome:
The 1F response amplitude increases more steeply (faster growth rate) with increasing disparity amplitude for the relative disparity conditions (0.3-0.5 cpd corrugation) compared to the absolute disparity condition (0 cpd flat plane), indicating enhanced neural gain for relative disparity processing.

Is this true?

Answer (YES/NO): NO